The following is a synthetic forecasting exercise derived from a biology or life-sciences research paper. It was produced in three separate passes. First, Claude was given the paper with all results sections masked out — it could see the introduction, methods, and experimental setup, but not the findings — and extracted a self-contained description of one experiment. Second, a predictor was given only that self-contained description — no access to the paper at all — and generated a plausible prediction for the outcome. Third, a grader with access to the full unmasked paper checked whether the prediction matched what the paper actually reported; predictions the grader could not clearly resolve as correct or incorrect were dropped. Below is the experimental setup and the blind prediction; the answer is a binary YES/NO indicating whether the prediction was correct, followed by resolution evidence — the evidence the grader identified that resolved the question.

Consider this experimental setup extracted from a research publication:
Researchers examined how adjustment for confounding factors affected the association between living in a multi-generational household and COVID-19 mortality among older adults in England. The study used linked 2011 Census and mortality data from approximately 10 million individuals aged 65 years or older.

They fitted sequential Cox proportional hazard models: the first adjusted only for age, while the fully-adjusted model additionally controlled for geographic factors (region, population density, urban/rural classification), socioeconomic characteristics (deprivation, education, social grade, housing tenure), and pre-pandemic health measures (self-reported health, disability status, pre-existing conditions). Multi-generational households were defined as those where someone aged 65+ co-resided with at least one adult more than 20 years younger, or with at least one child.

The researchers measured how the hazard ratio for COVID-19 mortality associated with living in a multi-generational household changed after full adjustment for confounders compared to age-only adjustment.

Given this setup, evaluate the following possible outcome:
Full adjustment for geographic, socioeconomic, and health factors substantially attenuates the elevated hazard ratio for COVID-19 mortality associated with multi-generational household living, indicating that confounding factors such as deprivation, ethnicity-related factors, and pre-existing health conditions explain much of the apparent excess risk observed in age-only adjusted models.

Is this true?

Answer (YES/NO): NO